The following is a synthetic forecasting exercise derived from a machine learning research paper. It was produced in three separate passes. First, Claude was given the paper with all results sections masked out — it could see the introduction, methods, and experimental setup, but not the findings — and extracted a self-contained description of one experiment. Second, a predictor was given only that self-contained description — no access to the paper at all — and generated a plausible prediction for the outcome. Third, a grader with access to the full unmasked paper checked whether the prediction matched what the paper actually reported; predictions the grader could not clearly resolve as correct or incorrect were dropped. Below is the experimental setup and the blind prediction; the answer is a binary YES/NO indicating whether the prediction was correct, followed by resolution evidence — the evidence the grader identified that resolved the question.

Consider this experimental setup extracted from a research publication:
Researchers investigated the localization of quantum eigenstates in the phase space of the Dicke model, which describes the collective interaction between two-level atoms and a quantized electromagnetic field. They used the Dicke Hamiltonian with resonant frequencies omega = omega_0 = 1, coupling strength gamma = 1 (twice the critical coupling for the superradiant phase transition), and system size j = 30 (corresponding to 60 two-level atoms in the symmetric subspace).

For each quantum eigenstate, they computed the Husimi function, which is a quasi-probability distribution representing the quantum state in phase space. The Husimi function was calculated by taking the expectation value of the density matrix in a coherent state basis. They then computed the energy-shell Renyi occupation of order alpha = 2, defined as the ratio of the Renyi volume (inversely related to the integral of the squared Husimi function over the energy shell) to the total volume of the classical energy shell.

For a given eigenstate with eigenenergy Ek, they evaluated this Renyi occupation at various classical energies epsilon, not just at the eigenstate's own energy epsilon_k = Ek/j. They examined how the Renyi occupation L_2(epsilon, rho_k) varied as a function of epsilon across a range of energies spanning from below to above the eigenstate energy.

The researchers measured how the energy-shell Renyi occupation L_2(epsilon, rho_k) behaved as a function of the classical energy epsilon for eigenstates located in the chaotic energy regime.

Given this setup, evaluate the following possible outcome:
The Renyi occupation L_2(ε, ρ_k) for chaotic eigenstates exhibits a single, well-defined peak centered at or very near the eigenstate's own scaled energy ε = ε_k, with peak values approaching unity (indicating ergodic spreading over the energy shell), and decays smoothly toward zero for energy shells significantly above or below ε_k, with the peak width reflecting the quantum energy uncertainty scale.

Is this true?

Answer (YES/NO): NO